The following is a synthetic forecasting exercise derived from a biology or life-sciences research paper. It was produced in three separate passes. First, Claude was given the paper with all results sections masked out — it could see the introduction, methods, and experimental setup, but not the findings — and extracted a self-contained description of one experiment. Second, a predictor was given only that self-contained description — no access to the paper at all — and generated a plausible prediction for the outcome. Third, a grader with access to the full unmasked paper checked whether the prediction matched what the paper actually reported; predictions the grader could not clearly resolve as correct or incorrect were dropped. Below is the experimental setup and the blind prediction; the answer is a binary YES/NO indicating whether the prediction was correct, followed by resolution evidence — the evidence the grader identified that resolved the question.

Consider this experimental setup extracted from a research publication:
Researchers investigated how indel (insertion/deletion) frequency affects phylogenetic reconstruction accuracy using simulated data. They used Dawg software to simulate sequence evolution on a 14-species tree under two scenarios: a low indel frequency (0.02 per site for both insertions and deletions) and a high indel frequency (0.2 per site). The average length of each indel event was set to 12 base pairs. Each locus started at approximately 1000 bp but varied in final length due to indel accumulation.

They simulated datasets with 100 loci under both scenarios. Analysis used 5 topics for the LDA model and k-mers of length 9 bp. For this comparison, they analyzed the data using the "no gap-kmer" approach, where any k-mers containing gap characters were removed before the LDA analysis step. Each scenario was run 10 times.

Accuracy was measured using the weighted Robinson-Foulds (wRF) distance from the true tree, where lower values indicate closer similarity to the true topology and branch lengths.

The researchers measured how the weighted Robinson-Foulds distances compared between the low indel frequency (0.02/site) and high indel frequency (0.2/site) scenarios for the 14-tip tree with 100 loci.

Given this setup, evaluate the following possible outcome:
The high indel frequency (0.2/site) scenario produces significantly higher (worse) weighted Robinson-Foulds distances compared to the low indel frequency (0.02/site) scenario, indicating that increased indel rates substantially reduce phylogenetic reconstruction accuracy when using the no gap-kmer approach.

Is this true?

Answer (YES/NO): NO